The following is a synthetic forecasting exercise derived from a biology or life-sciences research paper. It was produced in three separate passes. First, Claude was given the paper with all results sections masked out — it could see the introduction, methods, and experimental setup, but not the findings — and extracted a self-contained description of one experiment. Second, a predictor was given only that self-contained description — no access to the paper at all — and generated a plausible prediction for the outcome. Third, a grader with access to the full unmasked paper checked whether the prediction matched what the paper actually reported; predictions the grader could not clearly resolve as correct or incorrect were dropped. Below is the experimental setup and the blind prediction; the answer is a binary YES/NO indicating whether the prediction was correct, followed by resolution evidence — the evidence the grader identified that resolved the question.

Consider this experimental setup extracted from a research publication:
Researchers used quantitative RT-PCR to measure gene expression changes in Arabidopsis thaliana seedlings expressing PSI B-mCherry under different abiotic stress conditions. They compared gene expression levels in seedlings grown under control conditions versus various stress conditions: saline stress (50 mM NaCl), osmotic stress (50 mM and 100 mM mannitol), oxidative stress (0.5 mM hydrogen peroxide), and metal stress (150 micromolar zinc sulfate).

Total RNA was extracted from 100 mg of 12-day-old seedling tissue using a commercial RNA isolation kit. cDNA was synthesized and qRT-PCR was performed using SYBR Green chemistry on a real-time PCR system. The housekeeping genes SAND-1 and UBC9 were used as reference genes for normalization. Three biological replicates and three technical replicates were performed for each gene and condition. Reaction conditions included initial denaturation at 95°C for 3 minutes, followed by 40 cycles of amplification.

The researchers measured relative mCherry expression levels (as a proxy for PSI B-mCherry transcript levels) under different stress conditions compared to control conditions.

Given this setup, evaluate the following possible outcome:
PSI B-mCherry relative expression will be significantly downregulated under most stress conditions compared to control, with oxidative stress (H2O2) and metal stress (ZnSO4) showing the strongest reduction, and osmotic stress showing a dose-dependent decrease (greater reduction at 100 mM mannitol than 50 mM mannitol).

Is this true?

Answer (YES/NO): NO